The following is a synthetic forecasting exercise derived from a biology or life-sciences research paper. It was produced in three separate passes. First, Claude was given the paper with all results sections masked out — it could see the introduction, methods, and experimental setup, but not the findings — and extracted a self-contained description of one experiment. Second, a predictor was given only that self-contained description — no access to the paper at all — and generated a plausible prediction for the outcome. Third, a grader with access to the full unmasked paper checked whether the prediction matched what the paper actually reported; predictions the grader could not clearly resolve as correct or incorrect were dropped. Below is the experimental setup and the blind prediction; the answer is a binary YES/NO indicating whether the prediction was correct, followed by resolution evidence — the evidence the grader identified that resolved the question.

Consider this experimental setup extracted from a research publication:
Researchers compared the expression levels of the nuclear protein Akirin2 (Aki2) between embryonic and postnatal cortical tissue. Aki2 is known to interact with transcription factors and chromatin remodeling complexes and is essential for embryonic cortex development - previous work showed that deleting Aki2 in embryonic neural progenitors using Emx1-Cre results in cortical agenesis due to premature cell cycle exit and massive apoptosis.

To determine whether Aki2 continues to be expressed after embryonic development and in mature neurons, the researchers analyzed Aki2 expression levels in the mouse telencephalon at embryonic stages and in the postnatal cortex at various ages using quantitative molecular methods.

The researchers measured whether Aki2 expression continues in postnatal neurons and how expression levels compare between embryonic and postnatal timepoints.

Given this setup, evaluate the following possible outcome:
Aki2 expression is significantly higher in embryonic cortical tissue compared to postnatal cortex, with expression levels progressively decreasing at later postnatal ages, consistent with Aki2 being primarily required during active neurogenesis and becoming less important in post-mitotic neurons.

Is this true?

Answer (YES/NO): NO